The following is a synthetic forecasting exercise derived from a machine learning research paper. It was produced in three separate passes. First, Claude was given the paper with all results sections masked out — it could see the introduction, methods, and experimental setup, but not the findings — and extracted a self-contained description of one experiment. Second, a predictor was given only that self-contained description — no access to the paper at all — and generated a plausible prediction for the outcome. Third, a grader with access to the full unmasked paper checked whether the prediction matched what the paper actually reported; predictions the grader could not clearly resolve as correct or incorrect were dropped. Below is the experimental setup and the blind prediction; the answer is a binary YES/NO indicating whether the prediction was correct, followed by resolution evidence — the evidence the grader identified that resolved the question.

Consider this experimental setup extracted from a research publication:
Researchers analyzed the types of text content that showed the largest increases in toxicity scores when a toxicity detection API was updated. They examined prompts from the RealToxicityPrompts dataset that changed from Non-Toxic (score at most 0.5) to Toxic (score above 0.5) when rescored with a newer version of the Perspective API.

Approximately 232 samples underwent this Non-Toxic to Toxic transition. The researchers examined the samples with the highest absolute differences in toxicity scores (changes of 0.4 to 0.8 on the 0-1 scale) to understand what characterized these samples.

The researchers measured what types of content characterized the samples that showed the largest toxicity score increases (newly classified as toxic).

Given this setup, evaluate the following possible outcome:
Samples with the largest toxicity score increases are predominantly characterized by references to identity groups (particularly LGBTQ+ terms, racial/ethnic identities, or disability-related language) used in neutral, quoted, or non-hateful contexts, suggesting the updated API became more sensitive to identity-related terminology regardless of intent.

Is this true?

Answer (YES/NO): NO